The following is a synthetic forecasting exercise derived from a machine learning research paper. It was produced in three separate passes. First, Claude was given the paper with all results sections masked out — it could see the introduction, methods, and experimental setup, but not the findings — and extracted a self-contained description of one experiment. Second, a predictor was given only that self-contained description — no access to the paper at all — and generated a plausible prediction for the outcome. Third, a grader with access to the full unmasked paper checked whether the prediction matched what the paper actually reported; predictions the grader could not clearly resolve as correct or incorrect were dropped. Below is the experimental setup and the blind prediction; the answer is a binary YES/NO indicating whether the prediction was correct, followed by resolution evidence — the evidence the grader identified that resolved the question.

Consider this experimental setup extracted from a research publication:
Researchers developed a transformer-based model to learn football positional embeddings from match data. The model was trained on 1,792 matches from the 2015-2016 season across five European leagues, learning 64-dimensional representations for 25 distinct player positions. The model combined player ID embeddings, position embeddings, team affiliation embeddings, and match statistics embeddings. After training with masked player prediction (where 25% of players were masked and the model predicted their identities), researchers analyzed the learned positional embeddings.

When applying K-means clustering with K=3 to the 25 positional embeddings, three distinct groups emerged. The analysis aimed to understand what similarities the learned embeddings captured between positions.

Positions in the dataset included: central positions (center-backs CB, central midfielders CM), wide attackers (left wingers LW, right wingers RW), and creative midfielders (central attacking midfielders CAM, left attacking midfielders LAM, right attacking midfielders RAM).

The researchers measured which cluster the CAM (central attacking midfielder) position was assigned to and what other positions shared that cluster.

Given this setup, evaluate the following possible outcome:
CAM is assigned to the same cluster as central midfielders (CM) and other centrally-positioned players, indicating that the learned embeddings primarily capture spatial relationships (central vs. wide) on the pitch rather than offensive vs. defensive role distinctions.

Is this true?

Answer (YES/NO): NO